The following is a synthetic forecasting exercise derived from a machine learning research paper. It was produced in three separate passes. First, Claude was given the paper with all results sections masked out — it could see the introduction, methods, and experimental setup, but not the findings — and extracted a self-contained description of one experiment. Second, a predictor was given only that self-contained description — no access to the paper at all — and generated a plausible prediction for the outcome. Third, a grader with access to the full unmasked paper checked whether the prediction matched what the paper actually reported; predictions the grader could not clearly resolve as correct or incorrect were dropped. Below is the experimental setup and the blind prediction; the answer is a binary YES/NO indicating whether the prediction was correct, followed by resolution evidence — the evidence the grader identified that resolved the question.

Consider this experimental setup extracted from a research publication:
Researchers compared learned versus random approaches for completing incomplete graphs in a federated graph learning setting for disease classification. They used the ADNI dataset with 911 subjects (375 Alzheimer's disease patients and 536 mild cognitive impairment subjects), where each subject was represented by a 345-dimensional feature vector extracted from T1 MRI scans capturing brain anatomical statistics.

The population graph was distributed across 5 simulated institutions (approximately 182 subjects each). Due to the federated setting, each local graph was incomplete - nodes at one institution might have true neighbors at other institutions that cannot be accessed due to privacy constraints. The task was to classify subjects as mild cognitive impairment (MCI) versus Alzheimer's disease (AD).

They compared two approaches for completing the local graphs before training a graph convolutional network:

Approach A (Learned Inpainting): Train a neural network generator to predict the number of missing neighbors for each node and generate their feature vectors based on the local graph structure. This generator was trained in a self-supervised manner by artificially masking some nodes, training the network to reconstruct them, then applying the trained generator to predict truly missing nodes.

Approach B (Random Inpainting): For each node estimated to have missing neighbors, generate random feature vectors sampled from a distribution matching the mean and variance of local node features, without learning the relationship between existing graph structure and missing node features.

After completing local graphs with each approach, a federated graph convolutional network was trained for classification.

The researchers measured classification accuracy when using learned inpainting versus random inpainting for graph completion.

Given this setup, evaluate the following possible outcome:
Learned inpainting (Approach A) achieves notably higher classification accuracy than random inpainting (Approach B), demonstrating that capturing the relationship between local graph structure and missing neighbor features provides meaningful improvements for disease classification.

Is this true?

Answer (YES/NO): YES